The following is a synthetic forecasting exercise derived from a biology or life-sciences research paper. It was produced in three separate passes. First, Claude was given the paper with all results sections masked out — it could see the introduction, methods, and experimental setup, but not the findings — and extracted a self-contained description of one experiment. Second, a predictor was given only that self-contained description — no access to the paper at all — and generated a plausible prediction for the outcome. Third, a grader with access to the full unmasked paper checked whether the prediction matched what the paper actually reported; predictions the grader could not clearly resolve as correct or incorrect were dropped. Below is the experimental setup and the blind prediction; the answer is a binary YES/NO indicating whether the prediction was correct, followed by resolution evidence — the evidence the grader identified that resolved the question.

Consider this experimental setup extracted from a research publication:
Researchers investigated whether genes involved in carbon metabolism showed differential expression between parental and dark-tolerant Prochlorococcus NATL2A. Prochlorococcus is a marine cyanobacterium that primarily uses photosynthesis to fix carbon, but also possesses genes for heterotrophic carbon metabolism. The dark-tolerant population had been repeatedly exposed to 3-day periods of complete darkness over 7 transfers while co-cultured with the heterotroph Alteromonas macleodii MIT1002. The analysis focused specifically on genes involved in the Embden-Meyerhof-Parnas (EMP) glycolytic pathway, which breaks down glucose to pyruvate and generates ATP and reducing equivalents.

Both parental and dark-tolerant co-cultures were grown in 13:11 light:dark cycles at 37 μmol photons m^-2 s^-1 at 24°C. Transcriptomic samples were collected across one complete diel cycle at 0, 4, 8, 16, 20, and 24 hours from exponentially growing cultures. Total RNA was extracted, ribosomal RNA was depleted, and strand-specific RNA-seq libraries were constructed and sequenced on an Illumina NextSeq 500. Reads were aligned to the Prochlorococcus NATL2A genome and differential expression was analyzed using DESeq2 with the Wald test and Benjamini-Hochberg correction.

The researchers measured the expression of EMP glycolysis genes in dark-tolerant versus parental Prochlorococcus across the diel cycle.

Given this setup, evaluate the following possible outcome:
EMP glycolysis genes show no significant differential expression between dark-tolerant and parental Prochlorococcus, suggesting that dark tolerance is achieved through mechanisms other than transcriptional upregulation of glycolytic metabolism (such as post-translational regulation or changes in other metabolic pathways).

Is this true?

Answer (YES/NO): NO